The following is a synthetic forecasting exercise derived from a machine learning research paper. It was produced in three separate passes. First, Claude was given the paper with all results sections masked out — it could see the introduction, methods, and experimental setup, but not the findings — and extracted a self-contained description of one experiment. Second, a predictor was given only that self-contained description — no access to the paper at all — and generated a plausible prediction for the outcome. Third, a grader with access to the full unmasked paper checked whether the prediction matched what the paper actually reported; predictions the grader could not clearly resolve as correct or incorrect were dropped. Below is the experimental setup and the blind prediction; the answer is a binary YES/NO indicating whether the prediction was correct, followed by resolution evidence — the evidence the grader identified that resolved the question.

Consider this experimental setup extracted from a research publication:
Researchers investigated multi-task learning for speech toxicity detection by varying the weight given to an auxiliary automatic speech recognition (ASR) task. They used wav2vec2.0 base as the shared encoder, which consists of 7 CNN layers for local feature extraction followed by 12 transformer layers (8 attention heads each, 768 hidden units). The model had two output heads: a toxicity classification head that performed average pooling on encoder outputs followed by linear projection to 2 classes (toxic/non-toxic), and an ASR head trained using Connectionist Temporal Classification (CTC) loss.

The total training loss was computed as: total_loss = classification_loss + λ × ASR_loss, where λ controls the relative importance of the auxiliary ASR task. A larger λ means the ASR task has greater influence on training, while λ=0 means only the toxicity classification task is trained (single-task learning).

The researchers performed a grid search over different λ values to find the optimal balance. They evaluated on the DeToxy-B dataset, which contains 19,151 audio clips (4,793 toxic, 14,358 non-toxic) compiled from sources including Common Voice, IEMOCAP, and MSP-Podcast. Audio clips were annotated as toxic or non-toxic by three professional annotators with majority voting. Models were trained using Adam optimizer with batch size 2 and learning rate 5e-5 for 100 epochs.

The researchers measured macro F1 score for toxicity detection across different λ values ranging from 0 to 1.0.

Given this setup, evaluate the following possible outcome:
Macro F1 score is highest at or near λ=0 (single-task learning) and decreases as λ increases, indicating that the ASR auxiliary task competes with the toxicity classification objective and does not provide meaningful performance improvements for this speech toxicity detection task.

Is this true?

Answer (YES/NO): NO